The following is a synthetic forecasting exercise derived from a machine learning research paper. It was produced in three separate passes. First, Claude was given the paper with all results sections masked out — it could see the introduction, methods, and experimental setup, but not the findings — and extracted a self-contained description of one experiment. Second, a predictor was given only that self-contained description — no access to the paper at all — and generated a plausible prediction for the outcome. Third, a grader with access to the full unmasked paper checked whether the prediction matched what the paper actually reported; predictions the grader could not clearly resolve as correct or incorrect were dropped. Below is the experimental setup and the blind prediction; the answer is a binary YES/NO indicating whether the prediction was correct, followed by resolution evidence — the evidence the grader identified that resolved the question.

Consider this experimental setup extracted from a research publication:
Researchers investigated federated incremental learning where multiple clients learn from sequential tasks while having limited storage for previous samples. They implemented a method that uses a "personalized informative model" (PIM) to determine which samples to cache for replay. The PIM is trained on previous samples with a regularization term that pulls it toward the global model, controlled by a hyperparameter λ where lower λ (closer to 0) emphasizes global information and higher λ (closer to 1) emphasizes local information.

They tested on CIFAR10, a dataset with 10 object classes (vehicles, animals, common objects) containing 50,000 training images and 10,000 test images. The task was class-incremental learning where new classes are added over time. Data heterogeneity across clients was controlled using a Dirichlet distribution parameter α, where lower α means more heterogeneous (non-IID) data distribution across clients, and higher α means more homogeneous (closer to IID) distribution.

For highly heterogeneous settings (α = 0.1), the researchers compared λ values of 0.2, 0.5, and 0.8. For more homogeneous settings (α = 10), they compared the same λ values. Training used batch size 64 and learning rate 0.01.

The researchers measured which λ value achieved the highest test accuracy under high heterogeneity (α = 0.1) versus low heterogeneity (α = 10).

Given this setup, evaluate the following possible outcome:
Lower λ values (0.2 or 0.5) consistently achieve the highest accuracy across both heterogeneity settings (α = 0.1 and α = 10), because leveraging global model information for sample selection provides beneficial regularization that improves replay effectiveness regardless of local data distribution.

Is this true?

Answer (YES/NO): NO